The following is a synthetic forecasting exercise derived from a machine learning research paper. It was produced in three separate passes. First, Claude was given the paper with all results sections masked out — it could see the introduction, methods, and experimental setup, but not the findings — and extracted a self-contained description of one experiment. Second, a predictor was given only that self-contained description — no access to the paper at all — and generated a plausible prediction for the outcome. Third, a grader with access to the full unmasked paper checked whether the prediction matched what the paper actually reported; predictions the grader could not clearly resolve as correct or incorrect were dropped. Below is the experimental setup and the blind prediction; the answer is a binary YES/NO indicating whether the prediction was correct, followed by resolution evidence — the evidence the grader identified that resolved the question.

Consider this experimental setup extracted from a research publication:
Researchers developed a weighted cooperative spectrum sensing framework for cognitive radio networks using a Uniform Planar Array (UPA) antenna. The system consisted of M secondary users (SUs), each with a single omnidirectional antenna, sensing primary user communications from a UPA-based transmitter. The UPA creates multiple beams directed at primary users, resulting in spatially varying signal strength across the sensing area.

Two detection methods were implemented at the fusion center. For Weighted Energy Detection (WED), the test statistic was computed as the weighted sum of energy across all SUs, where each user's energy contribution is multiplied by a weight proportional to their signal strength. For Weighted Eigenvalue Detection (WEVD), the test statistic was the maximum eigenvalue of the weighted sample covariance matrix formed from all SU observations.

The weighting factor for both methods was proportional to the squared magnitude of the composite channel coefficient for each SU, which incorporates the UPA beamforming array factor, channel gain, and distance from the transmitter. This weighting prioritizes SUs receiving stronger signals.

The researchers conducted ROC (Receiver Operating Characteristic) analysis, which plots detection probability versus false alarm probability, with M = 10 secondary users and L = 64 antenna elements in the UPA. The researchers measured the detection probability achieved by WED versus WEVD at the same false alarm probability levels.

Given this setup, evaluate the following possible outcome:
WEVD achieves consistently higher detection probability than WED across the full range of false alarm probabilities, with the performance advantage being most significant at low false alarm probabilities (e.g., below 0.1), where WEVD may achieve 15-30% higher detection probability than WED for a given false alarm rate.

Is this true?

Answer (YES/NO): NO